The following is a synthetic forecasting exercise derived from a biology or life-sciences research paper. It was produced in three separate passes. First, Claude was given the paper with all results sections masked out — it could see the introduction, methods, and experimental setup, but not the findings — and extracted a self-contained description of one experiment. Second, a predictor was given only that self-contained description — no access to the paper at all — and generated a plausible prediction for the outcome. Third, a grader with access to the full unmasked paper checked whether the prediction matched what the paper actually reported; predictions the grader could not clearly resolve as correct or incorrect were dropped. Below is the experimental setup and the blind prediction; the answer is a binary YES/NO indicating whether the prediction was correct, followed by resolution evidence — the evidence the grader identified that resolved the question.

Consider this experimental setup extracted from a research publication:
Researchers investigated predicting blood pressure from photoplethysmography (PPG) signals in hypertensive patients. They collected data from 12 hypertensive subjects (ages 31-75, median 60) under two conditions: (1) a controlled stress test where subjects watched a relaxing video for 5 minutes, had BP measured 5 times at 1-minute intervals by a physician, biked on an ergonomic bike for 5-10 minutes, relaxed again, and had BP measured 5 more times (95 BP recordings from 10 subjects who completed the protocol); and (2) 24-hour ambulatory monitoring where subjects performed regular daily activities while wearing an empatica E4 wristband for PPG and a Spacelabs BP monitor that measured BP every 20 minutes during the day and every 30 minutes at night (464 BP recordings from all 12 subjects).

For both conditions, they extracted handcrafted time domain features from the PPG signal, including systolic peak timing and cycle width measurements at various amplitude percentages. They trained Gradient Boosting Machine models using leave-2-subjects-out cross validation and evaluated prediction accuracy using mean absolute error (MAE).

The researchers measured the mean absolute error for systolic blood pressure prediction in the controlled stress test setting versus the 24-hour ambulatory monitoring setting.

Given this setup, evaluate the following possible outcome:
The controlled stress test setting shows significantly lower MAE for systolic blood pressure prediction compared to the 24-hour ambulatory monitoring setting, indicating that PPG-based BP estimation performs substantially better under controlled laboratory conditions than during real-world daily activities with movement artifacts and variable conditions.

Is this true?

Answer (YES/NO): YES